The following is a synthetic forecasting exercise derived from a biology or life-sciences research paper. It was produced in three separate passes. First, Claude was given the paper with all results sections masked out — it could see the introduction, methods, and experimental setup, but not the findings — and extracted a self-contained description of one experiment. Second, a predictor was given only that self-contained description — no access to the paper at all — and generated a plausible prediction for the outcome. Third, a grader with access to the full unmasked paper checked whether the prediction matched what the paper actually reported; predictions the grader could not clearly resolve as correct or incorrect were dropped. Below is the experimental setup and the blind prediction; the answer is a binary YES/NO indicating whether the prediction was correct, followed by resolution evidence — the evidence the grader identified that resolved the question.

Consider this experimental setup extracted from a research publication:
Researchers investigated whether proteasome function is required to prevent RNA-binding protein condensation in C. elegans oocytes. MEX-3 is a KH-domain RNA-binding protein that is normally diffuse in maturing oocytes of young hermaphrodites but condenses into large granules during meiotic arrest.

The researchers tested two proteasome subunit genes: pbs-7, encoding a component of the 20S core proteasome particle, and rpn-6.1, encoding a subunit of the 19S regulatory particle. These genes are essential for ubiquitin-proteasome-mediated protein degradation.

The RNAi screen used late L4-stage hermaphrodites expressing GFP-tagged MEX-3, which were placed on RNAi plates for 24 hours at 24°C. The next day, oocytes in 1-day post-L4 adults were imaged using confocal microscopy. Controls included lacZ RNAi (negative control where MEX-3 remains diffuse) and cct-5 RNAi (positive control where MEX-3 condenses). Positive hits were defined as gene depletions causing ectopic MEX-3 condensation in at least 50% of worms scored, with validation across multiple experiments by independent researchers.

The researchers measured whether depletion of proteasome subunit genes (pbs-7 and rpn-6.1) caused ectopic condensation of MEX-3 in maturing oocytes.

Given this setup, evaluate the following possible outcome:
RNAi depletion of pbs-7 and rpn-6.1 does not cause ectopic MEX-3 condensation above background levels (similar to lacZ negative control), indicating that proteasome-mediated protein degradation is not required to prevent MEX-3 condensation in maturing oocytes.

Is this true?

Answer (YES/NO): NO